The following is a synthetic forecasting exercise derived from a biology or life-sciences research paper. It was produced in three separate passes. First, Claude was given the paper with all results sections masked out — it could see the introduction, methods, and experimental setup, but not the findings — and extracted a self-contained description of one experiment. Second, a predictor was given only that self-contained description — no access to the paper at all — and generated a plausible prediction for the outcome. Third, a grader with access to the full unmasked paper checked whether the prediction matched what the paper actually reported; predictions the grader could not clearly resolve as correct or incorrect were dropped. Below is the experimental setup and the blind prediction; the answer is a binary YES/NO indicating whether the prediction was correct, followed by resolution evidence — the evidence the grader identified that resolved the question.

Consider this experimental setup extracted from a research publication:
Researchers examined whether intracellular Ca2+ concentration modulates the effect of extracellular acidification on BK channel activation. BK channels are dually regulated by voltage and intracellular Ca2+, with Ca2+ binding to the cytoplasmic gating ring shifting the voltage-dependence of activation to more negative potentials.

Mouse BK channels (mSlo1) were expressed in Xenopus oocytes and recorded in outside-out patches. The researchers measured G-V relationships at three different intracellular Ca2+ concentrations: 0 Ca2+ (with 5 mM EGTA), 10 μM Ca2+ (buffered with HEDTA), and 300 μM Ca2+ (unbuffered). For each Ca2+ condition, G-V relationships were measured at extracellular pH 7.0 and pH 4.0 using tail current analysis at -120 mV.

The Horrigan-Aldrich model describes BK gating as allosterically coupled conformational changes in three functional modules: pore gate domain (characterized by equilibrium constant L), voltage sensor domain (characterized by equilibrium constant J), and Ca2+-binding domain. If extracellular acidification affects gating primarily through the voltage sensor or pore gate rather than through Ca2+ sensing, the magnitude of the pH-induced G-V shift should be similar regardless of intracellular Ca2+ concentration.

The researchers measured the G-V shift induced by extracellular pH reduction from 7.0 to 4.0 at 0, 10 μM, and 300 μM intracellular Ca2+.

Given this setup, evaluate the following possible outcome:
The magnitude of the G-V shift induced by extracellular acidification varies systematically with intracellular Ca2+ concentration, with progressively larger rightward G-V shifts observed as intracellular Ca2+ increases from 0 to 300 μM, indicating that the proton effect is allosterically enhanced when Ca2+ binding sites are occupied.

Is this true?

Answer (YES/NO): NO